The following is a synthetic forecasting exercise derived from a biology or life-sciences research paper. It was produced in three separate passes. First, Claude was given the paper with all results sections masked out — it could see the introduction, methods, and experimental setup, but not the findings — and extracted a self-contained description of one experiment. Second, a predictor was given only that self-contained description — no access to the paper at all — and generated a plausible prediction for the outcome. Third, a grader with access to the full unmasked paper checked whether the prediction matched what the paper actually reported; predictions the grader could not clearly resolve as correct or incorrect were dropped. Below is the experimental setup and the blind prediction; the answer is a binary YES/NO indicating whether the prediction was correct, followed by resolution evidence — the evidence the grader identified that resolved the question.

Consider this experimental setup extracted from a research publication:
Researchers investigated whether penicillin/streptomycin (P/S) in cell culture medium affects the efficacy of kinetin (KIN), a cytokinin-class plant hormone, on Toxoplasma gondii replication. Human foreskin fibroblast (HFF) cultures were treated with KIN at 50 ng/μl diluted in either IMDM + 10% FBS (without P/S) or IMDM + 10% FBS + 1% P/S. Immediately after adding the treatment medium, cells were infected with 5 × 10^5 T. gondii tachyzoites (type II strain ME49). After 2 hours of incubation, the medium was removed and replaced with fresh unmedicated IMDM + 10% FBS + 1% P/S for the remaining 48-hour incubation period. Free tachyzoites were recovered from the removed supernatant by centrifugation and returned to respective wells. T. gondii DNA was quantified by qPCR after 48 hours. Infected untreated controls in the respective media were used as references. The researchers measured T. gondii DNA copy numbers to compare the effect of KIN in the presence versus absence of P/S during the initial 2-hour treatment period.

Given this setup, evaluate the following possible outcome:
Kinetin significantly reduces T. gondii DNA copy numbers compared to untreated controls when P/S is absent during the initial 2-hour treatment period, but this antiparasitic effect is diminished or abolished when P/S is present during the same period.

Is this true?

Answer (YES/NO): NO